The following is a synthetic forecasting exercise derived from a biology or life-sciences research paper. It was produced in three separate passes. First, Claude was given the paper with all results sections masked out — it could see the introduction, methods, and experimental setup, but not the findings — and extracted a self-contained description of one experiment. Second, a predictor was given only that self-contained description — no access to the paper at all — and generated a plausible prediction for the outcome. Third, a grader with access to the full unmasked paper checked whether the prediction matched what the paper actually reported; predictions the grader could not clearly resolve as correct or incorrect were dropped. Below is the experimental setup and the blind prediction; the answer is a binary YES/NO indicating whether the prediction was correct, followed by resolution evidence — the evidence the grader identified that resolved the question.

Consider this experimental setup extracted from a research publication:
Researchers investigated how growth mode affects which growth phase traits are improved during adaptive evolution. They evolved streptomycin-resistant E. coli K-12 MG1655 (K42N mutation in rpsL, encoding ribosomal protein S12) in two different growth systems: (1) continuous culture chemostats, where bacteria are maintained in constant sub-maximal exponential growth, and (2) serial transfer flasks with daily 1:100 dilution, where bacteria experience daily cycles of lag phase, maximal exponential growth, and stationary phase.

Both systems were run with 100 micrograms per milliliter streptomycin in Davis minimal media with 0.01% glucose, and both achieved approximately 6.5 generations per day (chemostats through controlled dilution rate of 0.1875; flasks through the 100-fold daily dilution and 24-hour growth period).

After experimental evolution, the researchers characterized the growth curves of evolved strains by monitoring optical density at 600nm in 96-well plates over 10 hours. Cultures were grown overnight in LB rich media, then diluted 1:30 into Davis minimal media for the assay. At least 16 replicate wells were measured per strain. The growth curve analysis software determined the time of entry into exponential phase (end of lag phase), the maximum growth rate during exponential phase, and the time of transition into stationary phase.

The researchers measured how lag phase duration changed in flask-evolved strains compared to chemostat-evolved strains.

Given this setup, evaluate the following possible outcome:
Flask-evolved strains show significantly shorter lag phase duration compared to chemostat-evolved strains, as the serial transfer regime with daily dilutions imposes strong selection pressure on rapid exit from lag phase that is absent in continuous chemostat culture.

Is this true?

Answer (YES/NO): NO